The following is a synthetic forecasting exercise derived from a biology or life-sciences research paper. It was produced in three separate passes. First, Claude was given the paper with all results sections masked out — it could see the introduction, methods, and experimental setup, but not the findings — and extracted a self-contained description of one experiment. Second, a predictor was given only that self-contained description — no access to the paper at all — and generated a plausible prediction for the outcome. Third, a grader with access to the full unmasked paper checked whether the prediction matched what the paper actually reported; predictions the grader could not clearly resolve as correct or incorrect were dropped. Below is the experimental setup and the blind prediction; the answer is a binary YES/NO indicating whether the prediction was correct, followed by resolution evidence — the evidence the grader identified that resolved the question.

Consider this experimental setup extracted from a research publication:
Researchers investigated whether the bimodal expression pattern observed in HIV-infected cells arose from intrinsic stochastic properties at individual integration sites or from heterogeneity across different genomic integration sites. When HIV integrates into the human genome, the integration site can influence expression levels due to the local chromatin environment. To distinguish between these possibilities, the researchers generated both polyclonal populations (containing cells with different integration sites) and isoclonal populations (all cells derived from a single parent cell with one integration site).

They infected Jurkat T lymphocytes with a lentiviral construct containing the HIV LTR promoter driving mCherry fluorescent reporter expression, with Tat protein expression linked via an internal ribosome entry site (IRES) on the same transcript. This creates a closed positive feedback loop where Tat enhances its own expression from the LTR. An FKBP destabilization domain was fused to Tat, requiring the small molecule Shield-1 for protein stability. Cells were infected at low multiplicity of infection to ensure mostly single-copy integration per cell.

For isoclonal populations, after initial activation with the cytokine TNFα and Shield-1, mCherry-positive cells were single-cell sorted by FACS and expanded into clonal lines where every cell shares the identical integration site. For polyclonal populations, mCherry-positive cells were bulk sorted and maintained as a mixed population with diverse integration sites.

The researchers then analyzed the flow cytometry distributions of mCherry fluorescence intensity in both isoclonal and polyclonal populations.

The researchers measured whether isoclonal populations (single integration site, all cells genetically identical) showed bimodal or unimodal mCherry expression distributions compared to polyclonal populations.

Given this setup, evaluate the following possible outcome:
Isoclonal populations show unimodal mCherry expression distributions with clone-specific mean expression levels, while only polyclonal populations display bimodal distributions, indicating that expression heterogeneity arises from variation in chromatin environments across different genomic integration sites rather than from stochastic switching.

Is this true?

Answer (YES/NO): NO